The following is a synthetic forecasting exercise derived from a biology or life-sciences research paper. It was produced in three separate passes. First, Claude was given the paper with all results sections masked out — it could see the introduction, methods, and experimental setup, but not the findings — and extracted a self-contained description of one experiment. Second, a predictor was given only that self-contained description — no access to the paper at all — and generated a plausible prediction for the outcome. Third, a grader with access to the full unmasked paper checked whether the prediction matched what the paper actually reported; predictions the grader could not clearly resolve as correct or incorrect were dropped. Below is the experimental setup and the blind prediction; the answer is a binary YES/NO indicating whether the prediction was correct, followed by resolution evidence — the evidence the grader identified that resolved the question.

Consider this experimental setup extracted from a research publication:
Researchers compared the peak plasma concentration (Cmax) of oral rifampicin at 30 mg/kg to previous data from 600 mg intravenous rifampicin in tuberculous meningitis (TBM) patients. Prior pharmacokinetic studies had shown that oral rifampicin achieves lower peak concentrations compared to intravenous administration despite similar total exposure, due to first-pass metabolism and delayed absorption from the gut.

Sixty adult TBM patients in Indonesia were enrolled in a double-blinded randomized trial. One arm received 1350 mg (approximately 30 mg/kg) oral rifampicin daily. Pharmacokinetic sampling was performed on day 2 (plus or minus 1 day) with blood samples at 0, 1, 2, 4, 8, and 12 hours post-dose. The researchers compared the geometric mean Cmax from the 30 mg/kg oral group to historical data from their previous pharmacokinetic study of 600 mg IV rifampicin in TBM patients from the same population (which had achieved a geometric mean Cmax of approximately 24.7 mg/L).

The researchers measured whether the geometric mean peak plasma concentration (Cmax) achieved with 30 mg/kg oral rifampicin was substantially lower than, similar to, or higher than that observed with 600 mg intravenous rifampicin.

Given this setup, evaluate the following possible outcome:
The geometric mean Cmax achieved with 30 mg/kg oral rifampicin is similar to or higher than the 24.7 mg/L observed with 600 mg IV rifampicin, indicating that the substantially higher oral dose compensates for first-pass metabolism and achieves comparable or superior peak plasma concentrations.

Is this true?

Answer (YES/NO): YES